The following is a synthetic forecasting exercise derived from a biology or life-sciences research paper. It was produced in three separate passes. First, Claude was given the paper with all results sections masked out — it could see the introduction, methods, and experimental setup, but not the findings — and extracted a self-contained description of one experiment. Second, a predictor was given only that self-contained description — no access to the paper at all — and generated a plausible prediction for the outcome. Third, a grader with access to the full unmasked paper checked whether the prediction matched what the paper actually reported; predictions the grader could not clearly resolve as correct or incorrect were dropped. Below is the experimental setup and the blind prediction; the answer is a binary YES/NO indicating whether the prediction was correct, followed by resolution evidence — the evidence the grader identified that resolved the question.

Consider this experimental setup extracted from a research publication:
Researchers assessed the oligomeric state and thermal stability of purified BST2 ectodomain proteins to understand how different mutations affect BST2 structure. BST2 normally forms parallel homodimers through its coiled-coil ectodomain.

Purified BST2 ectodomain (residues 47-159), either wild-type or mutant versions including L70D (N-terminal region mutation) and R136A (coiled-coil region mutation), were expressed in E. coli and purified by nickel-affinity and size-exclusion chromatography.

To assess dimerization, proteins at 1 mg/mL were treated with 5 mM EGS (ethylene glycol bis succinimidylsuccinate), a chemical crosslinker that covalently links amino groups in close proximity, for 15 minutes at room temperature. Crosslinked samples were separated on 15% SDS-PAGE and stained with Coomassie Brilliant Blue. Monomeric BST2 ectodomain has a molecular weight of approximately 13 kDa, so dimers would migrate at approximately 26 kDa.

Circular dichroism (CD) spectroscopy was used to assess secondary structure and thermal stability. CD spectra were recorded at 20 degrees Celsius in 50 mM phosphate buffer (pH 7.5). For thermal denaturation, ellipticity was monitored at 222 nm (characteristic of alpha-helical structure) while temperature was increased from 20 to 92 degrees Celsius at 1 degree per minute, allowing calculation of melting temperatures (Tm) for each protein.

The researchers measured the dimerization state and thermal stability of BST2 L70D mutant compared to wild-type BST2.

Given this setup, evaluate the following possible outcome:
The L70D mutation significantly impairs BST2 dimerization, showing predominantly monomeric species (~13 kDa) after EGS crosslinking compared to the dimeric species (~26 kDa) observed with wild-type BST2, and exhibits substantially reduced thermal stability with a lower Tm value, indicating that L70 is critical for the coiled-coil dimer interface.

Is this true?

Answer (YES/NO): NO